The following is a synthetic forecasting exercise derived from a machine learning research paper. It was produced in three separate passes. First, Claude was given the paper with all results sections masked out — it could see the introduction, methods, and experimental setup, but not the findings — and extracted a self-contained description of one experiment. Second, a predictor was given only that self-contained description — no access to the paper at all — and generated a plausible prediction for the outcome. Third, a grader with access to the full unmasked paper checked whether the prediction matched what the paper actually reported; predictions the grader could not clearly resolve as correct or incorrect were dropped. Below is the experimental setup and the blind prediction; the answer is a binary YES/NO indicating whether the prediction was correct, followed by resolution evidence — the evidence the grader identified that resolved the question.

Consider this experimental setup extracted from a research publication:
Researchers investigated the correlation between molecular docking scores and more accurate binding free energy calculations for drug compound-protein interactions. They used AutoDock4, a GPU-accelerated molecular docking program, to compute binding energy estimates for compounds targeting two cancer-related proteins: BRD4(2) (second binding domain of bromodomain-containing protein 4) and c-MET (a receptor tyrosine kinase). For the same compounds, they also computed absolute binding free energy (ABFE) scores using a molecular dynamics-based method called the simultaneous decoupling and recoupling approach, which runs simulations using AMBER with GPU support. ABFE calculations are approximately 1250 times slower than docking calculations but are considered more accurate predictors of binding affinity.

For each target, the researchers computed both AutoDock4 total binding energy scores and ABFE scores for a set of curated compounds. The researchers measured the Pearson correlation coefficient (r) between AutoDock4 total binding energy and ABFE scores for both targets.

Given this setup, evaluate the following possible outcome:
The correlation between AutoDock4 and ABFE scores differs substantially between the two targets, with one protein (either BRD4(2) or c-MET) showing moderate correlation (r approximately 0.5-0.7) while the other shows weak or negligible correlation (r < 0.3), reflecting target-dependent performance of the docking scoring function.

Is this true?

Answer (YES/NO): NO